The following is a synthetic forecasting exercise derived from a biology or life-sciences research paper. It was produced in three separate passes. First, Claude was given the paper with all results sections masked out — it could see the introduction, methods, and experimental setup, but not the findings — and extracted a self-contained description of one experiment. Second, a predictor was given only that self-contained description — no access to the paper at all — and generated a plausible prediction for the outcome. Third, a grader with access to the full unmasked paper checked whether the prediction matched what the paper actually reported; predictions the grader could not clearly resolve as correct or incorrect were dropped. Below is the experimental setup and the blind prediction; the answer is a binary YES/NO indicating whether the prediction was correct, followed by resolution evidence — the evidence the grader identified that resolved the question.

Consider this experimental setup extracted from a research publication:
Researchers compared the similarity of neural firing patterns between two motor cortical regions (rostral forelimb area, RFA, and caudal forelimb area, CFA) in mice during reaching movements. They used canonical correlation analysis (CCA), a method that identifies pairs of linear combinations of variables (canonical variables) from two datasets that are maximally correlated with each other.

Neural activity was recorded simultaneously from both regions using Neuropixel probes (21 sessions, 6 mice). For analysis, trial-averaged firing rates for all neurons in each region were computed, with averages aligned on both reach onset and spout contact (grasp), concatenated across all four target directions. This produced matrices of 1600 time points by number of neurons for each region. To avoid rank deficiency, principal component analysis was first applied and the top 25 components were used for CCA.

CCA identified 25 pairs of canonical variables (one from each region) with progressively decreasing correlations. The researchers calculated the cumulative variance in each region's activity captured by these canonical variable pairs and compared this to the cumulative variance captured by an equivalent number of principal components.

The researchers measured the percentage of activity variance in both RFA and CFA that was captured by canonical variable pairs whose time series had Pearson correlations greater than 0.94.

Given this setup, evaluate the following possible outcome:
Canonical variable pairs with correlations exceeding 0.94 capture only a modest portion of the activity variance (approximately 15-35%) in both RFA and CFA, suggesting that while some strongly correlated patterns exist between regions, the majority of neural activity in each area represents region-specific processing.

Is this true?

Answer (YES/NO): NO